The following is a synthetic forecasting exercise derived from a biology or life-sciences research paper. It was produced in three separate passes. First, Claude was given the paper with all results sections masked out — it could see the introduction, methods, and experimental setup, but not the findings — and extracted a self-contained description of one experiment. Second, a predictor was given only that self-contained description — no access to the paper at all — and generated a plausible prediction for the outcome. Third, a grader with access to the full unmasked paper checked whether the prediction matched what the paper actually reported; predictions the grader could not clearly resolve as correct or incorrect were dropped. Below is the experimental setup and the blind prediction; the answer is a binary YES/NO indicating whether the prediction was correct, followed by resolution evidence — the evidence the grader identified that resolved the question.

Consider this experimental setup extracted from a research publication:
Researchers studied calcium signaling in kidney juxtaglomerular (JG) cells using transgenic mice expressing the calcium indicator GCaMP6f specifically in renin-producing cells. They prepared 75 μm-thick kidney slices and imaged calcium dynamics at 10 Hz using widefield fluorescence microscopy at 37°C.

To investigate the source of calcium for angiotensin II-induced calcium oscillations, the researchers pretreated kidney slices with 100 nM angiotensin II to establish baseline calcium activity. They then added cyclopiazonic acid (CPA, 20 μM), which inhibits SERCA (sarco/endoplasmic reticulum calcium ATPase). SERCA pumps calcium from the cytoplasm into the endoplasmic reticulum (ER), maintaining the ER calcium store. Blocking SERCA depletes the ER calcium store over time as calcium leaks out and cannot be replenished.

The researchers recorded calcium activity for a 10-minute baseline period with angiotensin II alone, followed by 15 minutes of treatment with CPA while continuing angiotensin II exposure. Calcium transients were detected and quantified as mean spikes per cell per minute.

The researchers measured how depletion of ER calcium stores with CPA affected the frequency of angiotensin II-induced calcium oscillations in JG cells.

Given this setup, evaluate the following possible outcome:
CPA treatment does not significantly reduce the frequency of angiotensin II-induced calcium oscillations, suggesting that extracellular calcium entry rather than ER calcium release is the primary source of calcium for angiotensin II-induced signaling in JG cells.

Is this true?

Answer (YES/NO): NO